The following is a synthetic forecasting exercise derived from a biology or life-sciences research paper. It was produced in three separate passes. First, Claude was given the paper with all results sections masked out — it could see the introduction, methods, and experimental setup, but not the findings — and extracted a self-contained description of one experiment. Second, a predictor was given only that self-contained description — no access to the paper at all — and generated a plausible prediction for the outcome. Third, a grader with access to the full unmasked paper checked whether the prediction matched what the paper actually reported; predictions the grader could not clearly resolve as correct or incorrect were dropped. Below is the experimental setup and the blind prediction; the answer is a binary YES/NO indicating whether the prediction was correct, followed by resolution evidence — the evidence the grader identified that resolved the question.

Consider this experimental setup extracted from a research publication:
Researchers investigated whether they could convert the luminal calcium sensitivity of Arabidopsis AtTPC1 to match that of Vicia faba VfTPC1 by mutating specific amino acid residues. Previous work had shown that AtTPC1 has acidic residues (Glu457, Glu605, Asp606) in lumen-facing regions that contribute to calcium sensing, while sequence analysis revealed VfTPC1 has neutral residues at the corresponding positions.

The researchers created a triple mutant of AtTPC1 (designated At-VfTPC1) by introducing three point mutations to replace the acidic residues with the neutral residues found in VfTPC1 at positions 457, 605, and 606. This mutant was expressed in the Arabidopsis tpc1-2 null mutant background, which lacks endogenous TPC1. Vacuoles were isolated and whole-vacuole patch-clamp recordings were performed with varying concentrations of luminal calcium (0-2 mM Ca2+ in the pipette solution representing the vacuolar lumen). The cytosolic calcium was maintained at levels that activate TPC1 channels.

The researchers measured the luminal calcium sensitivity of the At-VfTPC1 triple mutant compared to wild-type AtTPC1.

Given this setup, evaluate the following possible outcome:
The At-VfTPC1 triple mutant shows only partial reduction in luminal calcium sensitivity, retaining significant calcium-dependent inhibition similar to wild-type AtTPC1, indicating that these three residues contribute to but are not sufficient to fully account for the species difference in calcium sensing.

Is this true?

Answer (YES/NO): NO